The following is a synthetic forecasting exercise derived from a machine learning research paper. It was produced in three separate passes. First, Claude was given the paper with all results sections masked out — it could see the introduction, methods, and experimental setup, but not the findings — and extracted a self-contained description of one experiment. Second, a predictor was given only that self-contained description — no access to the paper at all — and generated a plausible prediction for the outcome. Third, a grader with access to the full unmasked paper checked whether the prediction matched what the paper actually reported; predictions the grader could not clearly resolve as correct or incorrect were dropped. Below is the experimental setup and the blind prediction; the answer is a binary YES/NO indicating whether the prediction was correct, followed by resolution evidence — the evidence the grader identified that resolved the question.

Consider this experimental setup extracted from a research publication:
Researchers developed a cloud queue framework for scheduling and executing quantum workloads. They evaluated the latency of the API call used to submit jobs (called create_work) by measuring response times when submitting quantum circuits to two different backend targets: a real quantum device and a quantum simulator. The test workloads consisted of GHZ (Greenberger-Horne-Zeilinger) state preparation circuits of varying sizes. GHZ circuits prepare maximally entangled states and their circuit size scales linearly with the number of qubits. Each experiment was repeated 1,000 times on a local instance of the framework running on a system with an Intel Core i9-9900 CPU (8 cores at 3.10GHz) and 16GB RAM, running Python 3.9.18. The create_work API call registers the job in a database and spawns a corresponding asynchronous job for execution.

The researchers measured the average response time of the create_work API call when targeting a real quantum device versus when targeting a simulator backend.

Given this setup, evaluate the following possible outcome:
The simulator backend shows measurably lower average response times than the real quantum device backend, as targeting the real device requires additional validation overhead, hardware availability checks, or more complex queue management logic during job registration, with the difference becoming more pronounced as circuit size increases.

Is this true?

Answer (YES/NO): NO